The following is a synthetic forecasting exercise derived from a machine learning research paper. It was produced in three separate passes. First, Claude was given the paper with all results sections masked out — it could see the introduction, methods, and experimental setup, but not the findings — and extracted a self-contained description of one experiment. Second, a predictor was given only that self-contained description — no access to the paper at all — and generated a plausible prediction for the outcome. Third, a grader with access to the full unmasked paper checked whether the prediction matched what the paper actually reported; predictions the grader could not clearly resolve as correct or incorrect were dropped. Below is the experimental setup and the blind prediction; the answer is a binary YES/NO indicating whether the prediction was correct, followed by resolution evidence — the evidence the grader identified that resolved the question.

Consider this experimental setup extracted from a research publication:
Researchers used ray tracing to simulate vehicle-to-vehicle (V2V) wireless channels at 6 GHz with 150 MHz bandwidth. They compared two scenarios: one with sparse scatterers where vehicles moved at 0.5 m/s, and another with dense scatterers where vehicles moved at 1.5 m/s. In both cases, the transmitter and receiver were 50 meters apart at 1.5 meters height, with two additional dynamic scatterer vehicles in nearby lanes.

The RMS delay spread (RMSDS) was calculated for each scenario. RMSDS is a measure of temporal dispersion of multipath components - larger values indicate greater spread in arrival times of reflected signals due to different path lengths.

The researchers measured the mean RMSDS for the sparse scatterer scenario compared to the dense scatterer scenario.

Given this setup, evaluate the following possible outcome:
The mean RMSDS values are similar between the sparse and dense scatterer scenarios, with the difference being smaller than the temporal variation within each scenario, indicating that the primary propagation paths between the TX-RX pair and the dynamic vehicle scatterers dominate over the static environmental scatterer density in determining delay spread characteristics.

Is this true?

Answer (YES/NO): NO